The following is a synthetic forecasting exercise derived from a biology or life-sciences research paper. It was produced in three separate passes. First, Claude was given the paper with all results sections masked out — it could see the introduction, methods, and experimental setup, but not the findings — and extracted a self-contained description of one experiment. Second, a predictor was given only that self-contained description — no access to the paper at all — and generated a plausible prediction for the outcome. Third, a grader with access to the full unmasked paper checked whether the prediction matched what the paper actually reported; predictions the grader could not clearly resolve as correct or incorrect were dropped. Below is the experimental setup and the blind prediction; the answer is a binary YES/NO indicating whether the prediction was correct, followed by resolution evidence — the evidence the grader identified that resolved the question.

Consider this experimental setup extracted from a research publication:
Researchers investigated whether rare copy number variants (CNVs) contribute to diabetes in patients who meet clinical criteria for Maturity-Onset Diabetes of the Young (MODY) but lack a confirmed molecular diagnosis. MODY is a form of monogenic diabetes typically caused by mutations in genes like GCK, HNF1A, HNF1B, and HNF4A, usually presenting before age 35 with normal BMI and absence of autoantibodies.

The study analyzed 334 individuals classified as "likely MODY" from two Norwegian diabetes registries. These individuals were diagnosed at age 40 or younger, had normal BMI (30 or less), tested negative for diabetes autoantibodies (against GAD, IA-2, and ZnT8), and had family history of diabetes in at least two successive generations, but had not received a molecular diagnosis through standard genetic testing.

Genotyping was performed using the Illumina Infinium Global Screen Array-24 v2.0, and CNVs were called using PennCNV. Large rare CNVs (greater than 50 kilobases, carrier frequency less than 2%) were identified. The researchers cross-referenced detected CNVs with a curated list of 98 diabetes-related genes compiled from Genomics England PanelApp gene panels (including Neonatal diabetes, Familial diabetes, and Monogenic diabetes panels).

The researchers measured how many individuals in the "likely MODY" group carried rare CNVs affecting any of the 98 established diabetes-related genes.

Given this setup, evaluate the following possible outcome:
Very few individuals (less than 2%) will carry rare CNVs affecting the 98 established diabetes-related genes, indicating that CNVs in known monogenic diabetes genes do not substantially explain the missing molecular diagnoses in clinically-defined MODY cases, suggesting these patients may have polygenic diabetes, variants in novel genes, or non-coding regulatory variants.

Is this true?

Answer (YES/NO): YES